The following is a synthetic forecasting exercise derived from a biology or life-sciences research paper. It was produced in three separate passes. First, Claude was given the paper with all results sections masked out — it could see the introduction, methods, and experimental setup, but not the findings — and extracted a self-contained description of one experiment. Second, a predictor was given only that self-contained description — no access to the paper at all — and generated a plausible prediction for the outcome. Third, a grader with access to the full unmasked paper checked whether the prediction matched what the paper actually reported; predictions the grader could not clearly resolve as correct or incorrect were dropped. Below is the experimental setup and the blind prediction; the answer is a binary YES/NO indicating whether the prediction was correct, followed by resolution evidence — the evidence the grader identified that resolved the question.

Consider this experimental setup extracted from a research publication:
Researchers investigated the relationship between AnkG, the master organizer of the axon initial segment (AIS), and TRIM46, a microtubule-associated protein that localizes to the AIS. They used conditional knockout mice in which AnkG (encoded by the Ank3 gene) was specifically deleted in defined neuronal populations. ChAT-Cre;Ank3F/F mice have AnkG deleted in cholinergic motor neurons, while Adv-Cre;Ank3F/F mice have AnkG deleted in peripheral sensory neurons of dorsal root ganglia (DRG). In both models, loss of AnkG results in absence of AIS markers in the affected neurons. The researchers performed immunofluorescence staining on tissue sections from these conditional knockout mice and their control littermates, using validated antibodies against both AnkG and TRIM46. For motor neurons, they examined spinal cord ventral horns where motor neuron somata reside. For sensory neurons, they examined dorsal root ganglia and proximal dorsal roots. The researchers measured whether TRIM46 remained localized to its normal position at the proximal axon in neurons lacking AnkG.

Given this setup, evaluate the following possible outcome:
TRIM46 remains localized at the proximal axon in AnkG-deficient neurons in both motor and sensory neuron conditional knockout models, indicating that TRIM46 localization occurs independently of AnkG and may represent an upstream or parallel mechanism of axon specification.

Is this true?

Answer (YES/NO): NO